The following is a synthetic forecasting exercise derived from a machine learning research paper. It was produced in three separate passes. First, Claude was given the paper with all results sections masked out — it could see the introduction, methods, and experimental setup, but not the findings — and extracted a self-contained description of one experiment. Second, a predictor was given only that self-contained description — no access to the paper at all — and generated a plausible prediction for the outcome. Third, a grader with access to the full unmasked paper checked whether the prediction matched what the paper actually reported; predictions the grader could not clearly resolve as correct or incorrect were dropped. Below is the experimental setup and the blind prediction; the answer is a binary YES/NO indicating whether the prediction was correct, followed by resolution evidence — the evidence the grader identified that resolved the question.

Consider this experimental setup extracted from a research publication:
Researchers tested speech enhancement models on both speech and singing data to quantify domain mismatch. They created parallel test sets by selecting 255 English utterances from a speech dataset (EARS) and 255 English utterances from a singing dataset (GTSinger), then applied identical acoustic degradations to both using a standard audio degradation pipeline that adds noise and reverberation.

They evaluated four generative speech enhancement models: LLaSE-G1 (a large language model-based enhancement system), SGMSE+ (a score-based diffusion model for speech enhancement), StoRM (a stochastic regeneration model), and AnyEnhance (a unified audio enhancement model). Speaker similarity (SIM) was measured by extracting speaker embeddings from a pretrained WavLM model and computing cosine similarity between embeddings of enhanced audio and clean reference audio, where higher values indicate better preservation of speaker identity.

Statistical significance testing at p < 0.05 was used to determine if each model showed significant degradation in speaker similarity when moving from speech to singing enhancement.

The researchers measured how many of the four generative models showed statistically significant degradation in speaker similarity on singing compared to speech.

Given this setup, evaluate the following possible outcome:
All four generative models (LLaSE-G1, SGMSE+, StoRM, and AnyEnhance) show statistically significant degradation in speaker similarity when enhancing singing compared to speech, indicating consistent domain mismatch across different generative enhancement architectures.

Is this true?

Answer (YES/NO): NO